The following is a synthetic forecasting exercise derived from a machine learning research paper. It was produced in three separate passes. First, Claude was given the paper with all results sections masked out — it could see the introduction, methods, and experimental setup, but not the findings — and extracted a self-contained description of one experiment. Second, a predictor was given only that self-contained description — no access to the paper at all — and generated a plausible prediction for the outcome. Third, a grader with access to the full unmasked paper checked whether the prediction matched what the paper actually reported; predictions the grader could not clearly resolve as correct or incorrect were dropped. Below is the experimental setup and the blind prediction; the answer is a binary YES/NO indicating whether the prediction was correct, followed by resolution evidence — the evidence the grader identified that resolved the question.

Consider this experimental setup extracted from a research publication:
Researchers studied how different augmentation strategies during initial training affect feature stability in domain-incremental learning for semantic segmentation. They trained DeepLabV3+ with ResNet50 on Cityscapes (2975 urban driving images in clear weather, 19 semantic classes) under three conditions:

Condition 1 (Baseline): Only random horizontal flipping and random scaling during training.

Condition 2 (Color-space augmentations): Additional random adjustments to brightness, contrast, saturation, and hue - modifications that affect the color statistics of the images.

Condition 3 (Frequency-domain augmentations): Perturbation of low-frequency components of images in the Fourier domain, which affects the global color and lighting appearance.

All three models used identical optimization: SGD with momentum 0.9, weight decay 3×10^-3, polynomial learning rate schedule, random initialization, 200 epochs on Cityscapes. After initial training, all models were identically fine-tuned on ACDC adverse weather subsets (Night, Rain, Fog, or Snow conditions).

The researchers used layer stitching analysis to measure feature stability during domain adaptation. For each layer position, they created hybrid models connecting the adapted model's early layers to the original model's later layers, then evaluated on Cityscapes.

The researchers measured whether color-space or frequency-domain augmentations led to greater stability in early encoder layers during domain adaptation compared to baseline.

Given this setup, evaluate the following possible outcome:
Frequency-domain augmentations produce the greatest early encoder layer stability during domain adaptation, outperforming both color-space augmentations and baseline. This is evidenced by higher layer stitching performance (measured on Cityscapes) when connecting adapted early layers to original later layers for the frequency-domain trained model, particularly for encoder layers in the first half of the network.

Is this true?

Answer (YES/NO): NO